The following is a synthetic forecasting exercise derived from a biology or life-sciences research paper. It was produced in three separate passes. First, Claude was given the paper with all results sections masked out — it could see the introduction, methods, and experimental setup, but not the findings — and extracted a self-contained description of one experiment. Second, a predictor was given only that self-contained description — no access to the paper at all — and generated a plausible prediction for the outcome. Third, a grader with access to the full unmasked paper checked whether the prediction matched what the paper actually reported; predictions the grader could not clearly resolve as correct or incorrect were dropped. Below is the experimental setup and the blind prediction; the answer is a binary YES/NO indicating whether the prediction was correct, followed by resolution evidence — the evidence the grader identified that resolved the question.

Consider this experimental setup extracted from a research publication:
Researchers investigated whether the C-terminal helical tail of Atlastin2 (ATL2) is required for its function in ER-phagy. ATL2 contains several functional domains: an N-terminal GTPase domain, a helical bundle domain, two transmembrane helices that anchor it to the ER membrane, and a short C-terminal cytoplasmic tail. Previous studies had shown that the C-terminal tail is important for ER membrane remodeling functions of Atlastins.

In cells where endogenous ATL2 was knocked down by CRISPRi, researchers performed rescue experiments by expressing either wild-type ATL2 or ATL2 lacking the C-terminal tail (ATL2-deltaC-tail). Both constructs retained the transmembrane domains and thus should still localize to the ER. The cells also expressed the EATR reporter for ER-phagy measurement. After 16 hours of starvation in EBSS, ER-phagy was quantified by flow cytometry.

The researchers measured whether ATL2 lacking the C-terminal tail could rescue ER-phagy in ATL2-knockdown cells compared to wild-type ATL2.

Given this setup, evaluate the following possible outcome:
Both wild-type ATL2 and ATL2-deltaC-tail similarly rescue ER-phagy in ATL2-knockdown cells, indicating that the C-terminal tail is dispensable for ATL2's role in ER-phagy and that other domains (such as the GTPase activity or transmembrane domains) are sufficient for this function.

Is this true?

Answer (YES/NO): NO